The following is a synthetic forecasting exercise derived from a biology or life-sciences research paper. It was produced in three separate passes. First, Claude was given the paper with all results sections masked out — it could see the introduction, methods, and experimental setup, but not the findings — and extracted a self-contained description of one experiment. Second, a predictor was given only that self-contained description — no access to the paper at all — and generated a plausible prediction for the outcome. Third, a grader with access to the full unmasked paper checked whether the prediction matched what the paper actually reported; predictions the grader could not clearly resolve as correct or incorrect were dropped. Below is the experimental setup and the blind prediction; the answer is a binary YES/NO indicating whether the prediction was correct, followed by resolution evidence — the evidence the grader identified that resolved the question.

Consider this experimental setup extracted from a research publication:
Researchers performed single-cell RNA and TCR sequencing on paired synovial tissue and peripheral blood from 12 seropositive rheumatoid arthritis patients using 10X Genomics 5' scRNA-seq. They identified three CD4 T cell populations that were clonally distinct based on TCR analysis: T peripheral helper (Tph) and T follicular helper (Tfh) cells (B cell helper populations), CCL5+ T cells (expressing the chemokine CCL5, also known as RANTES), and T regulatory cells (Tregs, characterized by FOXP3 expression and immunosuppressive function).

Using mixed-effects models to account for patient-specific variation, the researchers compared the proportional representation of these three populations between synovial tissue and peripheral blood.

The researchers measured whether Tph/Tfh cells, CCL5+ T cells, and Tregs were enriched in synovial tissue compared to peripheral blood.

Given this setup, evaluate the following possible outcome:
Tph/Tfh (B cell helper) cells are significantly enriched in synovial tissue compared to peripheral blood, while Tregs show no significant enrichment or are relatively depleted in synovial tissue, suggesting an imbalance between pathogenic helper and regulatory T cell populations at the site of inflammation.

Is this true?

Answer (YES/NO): NO